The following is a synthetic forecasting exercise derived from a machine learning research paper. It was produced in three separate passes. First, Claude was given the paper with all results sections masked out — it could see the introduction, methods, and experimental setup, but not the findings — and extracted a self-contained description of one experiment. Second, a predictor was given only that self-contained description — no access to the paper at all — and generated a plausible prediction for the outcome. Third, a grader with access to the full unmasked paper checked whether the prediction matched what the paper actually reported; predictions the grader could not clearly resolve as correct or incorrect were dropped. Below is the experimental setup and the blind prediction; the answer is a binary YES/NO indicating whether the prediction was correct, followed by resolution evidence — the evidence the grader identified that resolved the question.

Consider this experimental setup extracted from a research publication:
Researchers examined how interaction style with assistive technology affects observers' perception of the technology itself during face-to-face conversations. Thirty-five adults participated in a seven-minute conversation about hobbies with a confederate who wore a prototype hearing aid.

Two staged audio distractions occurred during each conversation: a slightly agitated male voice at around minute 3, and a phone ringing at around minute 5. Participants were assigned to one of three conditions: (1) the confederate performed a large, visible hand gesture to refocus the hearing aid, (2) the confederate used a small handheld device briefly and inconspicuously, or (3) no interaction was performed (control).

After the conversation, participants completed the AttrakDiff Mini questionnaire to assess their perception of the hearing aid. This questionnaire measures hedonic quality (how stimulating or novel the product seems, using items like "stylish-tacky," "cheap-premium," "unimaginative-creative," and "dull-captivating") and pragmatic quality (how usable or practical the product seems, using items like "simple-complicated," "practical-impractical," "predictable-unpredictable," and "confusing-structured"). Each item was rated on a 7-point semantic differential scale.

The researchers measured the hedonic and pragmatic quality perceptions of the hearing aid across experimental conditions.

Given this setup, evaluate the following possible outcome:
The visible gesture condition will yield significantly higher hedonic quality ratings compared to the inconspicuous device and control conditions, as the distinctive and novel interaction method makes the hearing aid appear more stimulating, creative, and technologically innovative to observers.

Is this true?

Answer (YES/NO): NO